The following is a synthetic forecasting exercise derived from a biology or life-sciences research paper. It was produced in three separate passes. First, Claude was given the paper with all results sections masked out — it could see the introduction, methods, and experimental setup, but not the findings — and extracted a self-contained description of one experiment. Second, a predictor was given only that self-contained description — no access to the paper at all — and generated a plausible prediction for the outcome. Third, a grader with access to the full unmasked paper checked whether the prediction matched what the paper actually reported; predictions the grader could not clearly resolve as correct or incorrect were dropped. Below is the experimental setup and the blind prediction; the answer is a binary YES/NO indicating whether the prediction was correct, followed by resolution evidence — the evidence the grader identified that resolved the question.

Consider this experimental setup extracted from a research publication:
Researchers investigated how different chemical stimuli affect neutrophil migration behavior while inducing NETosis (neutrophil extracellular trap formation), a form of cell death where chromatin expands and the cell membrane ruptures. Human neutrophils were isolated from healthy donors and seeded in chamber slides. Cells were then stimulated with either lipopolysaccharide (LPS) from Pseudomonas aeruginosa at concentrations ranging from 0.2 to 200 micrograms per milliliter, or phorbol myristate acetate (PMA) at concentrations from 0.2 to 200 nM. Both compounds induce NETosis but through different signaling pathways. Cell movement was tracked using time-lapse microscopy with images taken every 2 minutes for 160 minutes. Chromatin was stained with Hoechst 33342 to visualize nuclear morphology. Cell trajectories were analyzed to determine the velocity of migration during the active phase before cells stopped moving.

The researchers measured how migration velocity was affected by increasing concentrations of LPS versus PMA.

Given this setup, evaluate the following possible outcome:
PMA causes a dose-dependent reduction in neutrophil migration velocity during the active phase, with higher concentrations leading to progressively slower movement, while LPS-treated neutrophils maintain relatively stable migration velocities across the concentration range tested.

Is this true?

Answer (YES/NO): YES